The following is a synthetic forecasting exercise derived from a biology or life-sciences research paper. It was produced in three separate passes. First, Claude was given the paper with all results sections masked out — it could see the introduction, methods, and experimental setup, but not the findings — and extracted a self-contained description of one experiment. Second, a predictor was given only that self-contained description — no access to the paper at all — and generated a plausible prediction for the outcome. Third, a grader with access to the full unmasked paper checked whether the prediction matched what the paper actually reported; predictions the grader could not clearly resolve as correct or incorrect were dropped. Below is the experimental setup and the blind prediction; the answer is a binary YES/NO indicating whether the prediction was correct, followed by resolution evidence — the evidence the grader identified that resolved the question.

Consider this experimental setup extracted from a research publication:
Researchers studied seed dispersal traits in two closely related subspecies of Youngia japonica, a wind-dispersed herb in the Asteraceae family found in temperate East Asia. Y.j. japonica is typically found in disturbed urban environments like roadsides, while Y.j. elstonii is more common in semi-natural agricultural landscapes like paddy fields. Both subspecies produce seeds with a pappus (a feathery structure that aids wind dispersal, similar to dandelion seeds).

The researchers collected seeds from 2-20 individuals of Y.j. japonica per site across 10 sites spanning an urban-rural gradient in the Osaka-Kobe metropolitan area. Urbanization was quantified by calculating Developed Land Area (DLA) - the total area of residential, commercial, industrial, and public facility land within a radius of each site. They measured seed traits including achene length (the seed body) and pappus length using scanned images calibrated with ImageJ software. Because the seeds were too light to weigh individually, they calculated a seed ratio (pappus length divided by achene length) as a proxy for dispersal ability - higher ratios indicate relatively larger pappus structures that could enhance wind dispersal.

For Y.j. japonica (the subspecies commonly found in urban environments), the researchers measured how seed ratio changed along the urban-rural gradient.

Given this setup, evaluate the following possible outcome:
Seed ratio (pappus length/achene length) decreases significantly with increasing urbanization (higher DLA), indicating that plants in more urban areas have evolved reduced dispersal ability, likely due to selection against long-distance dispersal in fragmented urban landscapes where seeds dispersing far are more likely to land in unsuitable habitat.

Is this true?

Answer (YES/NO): NO